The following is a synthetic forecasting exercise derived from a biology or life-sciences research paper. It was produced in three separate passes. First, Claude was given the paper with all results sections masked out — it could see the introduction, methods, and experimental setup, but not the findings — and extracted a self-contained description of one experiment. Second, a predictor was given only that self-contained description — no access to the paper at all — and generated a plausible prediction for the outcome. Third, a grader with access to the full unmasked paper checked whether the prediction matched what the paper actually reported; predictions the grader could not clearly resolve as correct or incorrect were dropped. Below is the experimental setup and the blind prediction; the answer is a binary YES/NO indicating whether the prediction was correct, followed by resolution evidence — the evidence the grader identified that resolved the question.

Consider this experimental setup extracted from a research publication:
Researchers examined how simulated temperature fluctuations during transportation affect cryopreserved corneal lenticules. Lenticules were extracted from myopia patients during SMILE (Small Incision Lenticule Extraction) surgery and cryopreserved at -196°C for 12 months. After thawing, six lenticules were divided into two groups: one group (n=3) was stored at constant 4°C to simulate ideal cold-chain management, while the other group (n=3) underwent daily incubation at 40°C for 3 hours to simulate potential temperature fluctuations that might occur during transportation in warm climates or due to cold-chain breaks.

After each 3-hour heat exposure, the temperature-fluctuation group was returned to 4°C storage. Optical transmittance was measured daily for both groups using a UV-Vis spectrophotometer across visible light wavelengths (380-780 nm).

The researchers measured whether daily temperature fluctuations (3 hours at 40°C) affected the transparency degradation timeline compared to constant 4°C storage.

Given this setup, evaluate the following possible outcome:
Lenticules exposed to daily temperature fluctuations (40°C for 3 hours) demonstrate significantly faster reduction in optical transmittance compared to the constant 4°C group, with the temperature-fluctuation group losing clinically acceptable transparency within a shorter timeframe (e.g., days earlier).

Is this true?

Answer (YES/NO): YES